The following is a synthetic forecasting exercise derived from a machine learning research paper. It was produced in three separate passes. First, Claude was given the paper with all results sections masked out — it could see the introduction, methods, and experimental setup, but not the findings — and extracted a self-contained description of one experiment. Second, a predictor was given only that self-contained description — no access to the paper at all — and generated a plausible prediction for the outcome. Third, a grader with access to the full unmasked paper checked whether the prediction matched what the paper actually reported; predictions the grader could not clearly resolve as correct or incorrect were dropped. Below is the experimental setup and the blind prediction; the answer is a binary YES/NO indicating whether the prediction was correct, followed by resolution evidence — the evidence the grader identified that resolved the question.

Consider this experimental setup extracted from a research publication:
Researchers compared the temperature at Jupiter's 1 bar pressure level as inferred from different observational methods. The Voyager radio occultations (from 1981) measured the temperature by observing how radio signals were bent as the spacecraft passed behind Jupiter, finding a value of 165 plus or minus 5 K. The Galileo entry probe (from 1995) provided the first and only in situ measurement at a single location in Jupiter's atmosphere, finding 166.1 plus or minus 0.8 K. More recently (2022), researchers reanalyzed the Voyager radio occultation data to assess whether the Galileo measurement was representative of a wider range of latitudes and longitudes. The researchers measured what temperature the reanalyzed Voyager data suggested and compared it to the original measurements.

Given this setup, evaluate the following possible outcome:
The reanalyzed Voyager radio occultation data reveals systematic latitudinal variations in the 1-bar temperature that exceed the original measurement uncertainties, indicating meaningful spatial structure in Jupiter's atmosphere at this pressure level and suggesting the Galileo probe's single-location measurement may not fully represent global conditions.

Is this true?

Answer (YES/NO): NO